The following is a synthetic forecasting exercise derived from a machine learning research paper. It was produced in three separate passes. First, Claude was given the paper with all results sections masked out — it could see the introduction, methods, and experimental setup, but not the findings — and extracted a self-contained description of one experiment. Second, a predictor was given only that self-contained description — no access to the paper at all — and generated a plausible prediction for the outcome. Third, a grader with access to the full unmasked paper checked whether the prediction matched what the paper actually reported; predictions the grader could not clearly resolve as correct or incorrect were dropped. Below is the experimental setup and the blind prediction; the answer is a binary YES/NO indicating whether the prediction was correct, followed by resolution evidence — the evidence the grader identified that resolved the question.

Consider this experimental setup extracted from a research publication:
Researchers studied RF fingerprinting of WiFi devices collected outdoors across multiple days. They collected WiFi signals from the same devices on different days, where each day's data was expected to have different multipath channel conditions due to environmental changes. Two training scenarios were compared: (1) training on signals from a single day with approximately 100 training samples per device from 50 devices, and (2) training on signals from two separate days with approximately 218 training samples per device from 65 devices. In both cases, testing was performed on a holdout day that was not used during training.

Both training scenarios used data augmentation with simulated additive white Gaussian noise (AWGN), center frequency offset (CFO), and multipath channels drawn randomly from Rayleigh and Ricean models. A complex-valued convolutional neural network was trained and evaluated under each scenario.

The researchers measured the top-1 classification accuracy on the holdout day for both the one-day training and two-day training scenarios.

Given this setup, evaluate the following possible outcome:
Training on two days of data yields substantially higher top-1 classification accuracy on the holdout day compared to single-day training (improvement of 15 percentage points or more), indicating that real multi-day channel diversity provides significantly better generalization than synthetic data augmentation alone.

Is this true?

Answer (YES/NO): YES